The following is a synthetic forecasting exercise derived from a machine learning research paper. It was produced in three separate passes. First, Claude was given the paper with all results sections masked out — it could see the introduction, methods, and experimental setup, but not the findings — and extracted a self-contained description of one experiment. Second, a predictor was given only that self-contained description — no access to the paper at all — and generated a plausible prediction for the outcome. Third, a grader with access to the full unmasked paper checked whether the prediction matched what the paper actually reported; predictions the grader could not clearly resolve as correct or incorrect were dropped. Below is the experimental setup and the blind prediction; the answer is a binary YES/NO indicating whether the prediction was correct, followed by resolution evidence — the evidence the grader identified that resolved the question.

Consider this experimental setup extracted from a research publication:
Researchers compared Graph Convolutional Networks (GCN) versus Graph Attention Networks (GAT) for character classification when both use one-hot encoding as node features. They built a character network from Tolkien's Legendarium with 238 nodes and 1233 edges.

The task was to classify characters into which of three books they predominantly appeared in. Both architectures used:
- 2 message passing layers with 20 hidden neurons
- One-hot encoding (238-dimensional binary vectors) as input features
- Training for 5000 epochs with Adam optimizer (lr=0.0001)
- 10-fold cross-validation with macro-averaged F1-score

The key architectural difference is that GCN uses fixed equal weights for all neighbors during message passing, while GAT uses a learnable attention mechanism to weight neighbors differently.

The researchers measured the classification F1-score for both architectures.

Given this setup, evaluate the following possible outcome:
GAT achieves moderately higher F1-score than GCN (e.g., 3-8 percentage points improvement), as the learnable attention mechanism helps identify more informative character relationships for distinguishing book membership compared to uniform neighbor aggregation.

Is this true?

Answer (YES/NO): NO